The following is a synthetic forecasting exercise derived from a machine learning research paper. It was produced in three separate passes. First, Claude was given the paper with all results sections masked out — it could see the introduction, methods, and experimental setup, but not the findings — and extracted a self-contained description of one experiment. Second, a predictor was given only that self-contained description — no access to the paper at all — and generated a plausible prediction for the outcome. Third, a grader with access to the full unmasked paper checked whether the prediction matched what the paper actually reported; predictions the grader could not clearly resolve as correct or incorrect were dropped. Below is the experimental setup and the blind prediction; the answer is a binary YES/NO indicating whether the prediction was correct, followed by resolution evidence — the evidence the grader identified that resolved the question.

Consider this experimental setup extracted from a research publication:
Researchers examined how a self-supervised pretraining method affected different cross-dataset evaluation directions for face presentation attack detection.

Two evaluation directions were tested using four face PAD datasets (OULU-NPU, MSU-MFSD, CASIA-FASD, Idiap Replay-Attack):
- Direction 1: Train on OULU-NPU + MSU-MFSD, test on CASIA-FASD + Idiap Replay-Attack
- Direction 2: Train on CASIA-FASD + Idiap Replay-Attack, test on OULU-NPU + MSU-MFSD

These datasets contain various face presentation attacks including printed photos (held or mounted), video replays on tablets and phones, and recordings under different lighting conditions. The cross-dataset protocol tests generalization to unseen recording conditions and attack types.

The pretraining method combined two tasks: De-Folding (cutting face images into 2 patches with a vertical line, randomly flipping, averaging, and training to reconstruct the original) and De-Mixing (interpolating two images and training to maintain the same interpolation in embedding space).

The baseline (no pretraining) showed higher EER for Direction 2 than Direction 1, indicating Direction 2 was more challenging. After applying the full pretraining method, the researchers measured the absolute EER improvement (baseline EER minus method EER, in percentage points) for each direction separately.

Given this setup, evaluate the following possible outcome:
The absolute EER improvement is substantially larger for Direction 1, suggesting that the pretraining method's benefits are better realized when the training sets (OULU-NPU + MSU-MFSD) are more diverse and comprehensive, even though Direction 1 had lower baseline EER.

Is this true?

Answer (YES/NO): NO